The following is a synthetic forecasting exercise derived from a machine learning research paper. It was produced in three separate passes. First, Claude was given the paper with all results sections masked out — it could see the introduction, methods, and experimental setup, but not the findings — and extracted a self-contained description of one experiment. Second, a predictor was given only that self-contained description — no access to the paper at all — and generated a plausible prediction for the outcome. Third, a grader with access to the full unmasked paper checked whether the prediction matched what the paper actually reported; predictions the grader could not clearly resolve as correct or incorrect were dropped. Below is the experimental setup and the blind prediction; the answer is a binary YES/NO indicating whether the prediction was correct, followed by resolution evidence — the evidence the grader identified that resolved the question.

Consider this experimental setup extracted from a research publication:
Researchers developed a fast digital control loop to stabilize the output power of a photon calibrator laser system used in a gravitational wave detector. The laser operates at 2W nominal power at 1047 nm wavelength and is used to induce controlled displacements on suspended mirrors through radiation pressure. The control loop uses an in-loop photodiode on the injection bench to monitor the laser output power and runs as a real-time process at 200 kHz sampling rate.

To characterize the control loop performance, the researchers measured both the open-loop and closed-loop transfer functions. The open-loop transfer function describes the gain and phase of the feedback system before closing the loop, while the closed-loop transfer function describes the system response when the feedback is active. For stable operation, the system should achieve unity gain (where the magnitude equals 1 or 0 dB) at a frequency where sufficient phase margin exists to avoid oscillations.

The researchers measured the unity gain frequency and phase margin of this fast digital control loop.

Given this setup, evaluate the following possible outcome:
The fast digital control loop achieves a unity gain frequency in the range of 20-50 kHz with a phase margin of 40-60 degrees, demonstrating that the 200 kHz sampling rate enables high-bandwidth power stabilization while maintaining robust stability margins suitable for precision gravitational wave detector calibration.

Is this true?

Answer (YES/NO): NO